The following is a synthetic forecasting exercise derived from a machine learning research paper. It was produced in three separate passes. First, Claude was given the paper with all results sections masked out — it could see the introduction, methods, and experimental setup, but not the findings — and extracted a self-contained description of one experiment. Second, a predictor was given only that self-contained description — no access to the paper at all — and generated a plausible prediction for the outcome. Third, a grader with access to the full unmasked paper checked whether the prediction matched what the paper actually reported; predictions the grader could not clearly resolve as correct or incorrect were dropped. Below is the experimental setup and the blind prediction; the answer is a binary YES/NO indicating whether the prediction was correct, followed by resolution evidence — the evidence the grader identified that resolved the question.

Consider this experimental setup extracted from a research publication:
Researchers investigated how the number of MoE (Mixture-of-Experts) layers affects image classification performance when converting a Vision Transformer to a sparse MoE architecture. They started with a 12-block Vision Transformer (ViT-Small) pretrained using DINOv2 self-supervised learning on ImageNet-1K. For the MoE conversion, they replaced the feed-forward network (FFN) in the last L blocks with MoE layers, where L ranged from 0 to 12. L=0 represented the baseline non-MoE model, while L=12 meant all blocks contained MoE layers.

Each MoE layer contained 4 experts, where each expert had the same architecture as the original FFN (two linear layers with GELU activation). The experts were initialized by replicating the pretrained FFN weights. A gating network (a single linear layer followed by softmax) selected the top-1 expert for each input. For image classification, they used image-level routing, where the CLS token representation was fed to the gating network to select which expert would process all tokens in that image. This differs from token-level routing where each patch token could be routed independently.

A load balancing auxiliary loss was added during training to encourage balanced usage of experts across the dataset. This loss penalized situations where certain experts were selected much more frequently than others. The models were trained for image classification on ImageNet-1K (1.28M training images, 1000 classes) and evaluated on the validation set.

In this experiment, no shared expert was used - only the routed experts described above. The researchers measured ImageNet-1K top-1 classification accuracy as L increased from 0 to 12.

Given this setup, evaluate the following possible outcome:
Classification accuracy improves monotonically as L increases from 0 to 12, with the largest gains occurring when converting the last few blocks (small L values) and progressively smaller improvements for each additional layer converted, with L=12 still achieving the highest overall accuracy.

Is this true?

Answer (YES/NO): NO